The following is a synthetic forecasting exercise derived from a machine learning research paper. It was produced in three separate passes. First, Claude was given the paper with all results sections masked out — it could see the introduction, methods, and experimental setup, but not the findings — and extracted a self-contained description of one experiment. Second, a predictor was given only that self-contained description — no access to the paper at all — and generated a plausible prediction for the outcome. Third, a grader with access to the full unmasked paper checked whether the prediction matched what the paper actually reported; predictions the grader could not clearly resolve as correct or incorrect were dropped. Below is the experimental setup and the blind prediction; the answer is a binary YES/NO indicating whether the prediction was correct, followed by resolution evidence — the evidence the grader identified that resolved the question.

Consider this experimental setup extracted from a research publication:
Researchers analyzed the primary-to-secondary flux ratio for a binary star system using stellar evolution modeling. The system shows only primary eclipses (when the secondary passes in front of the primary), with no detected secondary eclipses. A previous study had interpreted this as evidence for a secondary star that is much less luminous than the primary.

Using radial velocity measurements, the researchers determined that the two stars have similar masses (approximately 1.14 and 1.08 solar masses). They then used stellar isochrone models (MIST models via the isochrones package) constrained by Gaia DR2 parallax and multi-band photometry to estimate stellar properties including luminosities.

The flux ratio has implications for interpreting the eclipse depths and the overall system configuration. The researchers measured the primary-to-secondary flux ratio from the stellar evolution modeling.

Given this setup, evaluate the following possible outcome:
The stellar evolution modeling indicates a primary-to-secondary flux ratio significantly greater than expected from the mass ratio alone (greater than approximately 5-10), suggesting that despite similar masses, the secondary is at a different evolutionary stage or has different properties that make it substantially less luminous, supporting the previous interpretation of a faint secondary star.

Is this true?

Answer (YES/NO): NO